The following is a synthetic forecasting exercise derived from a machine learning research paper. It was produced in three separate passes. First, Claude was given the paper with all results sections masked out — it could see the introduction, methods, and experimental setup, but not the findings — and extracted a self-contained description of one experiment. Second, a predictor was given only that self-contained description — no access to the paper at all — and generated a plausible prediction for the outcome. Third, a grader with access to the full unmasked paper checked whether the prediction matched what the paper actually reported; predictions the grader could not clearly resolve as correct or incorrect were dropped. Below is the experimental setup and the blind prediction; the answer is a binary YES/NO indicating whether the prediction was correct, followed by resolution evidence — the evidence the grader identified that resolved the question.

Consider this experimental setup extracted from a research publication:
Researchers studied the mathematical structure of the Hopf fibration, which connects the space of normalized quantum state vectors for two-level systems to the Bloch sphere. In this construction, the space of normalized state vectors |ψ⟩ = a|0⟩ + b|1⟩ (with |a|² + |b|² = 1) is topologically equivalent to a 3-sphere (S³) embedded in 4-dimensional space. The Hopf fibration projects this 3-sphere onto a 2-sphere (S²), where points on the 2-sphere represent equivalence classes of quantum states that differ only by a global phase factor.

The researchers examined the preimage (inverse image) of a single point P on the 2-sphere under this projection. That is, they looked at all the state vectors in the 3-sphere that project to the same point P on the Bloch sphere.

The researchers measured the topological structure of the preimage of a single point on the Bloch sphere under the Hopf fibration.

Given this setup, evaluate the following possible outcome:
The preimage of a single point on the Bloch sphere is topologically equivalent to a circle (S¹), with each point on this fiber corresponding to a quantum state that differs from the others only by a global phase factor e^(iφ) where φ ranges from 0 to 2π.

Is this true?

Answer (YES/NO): YES